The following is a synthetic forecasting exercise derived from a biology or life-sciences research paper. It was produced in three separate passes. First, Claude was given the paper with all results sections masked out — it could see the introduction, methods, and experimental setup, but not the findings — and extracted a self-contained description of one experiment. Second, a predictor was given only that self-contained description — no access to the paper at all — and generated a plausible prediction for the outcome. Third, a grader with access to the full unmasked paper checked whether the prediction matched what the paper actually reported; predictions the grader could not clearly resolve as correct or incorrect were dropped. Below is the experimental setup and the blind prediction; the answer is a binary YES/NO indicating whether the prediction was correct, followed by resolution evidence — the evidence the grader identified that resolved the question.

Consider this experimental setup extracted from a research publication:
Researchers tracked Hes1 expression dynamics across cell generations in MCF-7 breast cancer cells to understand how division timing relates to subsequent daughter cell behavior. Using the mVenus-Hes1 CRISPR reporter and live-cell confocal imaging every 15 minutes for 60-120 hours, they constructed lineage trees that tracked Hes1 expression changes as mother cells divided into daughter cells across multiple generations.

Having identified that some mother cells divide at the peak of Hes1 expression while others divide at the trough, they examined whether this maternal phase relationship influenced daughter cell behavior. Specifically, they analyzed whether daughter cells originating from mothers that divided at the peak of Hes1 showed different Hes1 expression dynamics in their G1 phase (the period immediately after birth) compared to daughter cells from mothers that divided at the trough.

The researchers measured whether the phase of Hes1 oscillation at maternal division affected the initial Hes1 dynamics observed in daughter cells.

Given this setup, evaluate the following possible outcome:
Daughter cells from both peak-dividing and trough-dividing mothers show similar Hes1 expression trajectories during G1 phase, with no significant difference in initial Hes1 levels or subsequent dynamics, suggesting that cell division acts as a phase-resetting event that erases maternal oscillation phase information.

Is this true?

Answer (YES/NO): NO